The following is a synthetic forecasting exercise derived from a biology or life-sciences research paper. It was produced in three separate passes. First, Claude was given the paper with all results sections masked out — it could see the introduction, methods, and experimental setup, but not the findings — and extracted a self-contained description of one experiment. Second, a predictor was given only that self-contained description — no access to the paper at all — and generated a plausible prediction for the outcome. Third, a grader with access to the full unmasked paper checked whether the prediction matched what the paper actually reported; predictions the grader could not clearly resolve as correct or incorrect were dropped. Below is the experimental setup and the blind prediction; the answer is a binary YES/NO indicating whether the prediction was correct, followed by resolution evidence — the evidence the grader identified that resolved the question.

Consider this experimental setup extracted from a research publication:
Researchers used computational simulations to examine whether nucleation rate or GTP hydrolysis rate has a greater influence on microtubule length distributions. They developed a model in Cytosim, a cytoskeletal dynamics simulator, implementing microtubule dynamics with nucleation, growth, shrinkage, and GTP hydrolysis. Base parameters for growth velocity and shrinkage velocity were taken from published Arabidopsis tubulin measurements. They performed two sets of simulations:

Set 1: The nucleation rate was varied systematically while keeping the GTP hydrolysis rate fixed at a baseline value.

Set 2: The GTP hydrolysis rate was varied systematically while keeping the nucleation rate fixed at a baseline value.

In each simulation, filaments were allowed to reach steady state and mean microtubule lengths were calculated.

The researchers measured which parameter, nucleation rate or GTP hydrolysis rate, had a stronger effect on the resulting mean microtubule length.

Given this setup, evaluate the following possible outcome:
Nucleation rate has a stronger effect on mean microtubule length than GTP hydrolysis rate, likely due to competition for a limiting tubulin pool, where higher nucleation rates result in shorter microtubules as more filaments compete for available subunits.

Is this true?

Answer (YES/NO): NO